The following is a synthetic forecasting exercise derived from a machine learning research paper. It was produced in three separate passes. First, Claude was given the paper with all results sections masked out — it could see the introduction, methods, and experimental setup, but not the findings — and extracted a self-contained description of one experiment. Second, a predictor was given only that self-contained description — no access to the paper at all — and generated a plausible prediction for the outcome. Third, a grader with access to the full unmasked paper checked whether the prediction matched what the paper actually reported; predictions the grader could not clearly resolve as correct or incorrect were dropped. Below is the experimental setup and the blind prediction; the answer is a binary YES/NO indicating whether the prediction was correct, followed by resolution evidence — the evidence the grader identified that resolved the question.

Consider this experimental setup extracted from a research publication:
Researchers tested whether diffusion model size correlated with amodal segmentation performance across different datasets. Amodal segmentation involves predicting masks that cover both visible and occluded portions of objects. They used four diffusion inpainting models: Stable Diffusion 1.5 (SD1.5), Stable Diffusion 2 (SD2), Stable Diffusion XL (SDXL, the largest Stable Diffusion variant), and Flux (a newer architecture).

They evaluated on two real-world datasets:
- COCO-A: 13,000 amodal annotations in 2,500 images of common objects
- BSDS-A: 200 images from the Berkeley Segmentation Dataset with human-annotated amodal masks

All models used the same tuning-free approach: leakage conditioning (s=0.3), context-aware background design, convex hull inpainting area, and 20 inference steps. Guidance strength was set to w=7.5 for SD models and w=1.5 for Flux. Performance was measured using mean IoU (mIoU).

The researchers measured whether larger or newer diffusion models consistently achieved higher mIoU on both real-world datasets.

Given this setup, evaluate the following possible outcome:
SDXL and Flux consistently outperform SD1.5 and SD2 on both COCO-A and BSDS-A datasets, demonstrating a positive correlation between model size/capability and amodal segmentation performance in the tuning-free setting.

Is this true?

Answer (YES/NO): NO